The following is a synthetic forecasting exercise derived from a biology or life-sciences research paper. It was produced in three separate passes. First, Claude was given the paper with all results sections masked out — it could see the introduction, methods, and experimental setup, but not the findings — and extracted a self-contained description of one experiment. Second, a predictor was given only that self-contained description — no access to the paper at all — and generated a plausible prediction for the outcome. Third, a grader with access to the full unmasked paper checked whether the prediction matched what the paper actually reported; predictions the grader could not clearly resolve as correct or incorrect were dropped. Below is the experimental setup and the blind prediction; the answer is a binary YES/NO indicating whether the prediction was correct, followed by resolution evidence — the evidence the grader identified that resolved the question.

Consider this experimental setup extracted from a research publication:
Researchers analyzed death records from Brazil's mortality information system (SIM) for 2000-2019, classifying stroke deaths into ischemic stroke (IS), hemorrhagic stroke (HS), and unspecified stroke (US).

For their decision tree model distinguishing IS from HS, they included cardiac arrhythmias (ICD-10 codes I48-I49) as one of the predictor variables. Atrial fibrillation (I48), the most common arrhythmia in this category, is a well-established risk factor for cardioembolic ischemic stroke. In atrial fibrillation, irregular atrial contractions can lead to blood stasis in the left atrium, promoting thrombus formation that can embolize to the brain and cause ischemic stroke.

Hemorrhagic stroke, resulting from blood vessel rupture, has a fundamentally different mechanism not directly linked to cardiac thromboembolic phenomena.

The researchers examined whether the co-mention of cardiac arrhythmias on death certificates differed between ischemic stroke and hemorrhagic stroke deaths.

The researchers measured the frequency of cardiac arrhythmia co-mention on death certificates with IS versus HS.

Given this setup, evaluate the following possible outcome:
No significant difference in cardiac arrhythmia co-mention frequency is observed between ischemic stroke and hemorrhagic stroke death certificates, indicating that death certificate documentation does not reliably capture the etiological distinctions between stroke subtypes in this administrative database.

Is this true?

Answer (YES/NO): NO